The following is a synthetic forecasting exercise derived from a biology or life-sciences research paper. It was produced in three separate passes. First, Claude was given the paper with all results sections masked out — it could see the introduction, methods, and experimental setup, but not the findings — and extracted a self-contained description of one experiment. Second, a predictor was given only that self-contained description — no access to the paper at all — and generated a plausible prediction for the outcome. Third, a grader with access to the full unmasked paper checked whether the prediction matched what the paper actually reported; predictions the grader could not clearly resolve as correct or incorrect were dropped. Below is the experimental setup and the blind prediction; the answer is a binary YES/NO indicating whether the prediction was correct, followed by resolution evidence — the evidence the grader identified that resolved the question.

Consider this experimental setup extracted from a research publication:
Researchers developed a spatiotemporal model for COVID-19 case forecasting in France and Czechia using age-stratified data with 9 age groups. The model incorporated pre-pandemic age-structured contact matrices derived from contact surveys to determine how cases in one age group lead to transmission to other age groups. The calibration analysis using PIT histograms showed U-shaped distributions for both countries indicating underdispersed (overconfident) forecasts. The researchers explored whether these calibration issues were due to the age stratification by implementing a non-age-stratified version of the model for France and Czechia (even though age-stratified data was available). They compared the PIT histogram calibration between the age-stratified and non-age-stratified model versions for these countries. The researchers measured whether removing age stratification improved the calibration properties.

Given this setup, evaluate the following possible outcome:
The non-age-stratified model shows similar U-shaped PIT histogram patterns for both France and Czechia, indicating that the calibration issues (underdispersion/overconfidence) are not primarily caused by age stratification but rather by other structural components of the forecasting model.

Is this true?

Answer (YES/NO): YES